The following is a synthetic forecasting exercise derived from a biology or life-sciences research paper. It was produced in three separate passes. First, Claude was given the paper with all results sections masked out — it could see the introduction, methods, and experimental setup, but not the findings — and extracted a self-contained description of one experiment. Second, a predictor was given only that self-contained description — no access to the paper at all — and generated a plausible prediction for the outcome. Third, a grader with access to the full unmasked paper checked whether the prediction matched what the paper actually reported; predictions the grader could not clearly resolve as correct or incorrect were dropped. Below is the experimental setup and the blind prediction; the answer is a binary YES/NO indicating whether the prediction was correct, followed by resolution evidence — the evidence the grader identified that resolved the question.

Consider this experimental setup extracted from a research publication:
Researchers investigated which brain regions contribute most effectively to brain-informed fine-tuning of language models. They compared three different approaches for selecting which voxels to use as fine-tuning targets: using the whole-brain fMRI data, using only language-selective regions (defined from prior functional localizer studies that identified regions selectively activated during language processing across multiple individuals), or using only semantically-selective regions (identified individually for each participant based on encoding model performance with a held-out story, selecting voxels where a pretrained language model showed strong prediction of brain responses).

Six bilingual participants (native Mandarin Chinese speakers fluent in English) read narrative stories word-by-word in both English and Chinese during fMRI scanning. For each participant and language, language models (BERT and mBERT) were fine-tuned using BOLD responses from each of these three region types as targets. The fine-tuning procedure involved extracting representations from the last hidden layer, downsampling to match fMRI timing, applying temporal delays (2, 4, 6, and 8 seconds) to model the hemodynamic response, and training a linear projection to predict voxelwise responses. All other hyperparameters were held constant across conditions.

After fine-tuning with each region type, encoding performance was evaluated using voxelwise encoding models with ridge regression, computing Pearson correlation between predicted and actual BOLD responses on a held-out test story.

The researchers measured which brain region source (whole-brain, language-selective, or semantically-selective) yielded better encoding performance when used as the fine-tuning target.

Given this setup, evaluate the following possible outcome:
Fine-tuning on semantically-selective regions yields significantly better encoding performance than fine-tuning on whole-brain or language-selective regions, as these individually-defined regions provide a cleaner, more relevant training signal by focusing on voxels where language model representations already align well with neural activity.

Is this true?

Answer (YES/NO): NO